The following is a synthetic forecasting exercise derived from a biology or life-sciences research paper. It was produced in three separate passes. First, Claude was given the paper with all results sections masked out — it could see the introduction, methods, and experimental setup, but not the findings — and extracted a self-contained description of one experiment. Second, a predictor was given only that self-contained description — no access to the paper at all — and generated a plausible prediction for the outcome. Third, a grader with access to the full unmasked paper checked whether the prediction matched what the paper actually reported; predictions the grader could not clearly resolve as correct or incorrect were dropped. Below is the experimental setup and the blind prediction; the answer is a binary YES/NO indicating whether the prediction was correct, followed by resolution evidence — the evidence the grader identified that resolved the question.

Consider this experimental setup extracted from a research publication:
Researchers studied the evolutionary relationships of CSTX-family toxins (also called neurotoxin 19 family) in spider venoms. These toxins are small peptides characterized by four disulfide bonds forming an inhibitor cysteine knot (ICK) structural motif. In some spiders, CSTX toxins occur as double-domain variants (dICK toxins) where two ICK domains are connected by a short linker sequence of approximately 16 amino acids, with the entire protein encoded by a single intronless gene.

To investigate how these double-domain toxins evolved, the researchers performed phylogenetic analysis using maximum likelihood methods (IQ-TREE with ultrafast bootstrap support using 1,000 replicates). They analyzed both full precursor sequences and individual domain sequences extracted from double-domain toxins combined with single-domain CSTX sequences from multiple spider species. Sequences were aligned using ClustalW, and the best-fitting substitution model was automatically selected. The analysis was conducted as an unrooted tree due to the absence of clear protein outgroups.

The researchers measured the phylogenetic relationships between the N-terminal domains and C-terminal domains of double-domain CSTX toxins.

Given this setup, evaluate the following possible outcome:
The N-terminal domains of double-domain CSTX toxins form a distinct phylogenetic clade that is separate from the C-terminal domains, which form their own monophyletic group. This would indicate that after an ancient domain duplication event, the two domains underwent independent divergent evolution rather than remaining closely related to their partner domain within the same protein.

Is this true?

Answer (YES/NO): YES